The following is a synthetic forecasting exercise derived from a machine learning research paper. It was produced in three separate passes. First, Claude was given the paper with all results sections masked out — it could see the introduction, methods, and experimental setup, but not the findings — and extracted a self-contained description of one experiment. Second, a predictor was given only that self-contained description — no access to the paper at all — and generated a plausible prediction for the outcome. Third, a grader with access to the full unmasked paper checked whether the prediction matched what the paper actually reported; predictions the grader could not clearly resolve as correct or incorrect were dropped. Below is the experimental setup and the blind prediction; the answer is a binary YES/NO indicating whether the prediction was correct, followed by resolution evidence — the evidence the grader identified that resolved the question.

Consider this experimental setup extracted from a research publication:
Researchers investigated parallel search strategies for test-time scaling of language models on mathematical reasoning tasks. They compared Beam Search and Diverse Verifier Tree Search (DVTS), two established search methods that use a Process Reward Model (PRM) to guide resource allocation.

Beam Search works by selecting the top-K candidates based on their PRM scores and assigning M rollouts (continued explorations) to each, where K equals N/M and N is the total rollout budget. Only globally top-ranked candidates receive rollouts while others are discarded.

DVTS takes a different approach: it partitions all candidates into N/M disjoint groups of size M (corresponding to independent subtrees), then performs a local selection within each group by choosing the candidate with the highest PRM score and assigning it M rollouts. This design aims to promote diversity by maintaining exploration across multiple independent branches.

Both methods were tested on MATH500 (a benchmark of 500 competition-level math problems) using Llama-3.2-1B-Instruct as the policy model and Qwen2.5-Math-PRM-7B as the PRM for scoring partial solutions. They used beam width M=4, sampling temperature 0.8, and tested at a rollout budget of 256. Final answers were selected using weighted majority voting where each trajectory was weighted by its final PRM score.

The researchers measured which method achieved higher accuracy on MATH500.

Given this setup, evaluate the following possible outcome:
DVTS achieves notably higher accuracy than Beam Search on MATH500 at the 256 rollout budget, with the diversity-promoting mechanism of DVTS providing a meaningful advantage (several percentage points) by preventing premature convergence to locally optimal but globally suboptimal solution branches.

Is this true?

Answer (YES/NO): NO